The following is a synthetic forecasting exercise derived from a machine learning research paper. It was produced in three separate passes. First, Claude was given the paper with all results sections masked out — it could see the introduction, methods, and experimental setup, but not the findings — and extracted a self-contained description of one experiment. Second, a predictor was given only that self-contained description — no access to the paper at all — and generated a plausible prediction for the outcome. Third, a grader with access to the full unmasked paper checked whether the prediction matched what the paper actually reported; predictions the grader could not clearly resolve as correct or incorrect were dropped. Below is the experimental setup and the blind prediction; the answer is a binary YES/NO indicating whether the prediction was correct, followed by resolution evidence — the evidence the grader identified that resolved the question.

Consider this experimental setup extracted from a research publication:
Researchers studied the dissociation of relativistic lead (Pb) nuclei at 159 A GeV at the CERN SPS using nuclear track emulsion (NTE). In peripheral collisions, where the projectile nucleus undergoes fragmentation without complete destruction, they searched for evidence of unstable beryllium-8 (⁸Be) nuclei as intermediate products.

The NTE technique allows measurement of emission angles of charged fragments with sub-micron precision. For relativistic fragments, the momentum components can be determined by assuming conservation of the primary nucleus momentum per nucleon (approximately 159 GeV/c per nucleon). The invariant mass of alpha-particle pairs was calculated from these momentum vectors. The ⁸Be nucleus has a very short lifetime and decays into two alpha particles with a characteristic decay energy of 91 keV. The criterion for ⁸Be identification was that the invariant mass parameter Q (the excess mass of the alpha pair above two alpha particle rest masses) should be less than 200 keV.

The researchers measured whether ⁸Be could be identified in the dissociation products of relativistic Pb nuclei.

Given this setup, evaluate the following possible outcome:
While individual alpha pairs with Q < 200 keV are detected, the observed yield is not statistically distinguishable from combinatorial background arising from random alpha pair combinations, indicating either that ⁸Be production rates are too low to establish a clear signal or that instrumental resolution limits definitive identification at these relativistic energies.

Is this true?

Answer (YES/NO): NO